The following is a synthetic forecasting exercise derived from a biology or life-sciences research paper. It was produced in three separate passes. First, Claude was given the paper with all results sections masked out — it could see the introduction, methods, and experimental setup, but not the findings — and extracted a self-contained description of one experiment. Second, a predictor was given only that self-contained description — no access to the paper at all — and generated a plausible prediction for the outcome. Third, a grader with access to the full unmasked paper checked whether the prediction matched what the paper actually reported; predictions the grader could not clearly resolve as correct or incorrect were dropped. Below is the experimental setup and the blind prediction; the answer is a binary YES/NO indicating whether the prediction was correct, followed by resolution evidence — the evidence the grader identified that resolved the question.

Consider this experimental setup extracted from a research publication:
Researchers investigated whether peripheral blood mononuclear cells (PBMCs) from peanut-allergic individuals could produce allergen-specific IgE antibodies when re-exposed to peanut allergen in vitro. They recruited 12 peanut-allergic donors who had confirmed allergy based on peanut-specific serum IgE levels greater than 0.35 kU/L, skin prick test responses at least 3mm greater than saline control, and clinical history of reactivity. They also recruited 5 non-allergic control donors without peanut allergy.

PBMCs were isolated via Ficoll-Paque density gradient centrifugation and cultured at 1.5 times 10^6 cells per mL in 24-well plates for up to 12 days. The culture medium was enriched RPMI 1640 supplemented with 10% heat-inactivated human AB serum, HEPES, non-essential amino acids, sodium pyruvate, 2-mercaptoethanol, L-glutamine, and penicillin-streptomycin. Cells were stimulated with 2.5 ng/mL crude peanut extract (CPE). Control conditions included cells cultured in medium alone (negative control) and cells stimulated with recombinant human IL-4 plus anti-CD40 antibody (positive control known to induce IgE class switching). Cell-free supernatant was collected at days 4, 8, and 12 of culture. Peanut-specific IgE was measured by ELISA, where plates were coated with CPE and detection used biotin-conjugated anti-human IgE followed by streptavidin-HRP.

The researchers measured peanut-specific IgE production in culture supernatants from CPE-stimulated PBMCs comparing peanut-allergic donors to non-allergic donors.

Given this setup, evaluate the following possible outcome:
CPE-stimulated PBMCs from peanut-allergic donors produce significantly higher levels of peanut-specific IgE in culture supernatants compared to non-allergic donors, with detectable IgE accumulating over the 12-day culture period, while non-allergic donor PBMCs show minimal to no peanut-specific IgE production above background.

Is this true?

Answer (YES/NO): YES